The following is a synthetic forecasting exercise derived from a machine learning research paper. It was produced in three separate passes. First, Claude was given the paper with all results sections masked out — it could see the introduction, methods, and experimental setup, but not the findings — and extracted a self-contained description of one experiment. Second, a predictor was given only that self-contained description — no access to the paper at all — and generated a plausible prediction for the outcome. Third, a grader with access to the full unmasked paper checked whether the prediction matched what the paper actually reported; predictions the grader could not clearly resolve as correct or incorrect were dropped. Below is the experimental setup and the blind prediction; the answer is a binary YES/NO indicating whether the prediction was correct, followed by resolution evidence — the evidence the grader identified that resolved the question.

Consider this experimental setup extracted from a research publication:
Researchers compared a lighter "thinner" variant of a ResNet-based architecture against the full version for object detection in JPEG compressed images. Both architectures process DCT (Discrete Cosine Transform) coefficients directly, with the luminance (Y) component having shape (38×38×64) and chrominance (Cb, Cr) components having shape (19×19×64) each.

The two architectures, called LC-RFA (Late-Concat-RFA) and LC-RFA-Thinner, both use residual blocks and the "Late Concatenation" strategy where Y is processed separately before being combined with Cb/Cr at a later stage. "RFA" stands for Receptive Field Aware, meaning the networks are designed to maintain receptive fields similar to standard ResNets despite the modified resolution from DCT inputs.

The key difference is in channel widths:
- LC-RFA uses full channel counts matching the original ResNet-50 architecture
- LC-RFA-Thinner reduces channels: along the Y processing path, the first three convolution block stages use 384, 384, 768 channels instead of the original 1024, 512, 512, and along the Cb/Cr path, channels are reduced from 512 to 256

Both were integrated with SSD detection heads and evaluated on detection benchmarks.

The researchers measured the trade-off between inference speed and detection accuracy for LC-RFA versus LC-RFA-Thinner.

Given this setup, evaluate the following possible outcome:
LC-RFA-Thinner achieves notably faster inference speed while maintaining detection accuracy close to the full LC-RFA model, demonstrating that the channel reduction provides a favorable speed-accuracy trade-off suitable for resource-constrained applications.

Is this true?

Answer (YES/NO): YES